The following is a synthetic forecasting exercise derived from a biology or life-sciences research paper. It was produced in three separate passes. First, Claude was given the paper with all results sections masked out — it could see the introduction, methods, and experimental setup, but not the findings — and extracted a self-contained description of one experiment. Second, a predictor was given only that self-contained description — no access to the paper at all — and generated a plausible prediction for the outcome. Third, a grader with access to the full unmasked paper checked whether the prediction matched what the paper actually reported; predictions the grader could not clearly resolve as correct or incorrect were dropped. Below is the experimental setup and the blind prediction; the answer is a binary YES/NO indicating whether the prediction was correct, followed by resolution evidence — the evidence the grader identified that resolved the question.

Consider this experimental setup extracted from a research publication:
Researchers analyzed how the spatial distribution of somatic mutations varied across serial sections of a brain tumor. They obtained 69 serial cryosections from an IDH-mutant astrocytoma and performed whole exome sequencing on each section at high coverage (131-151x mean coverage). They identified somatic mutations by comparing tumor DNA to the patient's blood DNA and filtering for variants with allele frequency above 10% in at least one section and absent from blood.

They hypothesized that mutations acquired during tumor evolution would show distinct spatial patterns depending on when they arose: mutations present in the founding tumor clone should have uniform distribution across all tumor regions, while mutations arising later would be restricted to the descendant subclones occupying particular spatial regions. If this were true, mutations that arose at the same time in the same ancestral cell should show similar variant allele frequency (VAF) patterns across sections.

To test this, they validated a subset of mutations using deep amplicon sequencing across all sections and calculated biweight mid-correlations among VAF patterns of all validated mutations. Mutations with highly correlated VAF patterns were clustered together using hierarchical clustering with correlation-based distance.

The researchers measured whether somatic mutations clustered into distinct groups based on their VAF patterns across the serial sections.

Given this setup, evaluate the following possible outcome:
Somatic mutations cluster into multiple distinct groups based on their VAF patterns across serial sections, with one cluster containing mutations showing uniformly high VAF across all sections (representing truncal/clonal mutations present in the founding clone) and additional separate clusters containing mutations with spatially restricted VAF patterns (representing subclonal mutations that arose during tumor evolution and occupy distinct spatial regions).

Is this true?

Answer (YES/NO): NO